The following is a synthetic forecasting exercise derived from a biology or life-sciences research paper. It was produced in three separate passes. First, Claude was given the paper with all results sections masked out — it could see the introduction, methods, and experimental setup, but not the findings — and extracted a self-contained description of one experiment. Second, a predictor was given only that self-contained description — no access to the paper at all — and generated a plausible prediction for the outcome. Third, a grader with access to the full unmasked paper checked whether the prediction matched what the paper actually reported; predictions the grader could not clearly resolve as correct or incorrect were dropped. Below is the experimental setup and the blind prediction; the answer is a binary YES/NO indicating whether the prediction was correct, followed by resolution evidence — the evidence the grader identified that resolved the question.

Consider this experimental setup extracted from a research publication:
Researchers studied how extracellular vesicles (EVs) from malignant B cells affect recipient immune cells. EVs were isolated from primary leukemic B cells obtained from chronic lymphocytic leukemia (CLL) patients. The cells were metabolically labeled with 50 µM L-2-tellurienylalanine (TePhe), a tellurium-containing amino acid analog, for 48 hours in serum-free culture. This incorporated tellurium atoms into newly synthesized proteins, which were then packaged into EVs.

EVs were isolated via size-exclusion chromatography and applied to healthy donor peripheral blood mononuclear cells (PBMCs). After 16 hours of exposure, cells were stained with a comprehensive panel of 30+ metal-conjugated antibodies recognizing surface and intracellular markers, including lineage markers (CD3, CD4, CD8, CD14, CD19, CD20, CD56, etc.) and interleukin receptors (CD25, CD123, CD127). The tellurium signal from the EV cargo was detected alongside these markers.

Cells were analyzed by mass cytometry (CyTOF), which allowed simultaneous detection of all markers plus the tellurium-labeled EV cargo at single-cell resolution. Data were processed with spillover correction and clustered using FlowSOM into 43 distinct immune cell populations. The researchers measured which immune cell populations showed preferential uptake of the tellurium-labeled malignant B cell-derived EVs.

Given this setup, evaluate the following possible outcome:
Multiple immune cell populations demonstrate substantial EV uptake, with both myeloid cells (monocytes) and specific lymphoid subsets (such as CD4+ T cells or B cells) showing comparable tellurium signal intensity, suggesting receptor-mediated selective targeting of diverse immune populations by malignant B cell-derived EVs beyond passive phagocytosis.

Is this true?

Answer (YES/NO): NO